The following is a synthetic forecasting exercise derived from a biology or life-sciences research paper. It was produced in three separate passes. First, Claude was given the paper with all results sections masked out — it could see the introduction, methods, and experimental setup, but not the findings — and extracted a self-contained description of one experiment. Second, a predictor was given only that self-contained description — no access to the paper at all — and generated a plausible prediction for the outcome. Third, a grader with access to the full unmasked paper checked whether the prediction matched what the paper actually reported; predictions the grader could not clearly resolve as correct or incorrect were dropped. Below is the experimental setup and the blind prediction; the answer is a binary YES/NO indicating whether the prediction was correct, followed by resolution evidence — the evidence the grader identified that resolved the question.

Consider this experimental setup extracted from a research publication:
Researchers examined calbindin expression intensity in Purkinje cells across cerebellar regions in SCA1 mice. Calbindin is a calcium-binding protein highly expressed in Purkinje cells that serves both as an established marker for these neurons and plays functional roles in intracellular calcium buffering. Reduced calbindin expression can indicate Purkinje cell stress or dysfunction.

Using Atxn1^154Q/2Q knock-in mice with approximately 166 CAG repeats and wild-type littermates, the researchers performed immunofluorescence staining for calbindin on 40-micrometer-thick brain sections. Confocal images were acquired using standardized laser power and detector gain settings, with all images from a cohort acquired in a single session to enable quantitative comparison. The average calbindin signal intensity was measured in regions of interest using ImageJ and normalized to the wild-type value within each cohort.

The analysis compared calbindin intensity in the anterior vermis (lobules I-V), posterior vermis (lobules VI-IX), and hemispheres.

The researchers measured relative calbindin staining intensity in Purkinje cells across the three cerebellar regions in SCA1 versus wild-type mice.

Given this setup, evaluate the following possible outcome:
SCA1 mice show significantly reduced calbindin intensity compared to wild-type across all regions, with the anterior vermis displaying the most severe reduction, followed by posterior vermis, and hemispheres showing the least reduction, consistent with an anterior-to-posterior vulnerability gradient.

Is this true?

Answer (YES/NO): NO